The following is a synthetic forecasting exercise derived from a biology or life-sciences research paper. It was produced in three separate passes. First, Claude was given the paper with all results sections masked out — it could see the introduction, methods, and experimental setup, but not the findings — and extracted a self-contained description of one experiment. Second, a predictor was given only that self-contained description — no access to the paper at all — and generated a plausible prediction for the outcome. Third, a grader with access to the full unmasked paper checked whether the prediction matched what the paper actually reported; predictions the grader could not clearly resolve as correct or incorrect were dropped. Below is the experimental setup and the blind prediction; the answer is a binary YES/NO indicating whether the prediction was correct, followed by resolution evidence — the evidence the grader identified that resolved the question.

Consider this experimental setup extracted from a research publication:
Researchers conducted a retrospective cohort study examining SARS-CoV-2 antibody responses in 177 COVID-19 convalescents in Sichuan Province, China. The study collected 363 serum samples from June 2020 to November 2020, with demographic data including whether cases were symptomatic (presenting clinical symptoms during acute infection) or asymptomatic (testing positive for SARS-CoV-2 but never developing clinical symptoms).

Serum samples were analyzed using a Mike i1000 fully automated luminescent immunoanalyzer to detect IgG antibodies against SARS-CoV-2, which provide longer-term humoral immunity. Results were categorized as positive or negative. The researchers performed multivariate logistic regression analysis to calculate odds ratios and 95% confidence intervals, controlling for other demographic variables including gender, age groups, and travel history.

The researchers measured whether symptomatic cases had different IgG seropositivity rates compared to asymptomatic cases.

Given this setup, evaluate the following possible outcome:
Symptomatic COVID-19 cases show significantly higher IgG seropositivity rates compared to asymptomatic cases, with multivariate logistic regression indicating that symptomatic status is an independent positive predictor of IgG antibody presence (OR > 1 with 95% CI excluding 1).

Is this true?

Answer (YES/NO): YES